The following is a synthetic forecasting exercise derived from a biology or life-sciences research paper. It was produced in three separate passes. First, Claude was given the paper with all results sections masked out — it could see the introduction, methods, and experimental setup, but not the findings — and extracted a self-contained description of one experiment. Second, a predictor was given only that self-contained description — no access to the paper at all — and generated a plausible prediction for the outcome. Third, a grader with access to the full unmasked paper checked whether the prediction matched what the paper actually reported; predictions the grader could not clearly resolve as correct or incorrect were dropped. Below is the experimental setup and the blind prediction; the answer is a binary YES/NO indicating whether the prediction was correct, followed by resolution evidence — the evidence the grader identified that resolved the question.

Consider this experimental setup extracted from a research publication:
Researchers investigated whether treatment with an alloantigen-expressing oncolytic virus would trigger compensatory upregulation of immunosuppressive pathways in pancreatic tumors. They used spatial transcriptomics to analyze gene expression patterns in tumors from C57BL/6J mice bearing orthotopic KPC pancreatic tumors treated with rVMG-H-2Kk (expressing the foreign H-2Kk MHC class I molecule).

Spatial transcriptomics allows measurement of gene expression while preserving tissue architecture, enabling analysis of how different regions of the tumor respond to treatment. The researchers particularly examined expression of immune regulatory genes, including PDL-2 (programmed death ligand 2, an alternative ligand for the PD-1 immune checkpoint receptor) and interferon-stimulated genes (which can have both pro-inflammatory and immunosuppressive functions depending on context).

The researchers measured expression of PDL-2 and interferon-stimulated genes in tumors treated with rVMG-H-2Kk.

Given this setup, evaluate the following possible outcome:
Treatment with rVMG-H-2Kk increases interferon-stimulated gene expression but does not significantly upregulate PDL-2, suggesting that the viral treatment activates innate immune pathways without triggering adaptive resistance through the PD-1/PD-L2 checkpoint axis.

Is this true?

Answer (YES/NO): NO